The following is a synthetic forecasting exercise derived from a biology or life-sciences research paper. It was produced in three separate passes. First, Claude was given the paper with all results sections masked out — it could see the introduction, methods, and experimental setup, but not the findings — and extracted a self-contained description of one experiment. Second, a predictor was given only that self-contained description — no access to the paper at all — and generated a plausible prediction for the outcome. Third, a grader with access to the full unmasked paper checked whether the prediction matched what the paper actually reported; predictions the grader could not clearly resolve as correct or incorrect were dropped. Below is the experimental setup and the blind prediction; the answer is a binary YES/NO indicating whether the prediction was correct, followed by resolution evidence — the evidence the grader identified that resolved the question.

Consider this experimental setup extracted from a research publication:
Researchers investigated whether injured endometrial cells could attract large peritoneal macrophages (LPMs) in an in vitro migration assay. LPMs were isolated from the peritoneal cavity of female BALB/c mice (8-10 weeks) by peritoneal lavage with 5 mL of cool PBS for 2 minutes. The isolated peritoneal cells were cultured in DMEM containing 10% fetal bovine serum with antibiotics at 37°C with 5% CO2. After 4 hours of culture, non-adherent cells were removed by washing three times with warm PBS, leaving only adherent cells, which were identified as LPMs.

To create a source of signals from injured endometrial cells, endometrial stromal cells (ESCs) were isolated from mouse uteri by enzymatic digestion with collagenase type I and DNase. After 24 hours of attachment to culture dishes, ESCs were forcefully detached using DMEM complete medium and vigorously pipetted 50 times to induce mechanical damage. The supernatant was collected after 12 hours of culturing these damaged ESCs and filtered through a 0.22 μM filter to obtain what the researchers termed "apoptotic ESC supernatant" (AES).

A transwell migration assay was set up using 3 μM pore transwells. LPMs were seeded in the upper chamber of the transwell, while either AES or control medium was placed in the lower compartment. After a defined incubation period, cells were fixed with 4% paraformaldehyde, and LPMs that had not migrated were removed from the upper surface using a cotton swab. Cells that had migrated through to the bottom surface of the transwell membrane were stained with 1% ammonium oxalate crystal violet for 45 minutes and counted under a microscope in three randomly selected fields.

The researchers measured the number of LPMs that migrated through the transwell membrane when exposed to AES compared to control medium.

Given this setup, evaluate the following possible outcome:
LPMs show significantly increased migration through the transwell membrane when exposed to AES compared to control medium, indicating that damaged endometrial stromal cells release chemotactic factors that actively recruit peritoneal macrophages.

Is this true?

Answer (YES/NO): YES